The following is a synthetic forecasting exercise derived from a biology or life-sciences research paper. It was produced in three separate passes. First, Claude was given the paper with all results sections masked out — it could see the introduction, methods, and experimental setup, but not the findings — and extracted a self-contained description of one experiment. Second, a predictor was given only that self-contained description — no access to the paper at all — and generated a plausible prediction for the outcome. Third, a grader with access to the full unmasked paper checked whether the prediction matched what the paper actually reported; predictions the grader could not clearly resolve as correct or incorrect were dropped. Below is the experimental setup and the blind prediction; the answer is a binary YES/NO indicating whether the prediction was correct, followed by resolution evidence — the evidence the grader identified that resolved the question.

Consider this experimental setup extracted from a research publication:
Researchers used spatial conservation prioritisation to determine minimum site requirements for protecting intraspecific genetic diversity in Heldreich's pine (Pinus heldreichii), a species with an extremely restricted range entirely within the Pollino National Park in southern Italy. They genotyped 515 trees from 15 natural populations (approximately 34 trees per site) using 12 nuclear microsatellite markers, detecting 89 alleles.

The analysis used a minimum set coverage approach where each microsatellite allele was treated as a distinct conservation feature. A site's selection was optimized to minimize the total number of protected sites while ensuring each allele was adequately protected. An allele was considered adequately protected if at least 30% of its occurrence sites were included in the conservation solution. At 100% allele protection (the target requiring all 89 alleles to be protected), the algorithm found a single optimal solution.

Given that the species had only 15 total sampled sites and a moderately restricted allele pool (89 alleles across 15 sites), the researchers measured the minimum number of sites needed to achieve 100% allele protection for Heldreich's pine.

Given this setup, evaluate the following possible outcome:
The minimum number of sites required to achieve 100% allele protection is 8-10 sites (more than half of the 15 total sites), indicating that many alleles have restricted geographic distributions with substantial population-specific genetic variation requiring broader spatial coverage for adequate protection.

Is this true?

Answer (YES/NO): NO